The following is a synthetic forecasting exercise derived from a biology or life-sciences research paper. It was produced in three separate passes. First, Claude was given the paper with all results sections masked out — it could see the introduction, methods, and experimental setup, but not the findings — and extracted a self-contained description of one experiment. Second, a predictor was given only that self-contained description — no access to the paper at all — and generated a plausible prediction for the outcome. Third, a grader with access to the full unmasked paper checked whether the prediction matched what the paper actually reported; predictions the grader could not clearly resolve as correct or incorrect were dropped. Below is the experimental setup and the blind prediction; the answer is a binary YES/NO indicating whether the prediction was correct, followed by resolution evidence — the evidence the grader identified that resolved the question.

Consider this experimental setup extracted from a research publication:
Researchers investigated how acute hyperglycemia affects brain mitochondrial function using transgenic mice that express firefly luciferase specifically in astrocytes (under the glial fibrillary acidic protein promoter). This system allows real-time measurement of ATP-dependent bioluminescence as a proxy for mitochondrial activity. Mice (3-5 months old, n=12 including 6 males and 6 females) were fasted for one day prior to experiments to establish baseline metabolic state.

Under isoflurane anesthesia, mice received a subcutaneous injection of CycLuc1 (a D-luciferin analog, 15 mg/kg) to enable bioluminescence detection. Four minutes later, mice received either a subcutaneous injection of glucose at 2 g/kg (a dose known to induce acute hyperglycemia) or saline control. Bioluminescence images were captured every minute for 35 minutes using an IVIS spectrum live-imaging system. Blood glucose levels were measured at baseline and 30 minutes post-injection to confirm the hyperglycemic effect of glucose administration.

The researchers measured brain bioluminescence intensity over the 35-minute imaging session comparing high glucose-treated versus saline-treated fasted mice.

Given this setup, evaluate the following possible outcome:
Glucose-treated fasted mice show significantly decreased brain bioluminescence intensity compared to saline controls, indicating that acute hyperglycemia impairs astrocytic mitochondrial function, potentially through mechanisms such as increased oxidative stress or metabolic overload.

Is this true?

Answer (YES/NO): YES